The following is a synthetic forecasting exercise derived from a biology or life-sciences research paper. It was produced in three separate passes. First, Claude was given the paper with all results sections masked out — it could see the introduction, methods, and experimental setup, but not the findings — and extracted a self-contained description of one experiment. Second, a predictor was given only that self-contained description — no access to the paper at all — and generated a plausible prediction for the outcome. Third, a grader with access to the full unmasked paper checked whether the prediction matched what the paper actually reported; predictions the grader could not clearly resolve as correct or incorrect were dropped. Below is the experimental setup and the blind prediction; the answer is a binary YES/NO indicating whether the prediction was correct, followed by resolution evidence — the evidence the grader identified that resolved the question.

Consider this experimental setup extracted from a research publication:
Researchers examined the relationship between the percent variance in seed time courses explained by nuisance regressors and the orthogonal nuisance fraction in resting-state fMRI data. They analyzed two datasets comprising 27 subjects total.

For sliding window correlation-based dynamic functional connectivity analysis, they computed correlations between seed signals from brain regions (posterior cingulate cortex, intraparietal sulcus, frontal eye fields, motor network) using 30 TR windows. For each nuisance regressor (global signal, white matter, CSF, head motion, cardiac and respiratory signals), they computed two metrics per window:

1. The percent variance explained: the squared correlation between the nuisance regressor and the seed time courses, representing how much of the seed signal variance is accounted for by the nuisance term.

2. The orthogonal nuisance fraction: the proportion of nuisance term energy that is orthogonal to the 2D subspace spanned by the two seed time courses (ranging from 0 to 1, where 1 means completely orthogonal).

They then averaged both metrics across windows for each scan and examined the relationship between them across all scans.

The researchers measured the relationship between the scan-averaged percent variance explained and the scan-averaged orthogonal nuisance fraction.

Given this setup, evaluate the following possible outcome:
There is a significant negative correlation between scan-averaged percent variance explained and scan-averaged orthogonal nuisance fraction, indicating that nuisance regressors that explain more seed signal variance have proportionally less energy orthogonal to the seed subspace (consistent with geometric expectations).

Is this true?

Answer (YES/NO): YES